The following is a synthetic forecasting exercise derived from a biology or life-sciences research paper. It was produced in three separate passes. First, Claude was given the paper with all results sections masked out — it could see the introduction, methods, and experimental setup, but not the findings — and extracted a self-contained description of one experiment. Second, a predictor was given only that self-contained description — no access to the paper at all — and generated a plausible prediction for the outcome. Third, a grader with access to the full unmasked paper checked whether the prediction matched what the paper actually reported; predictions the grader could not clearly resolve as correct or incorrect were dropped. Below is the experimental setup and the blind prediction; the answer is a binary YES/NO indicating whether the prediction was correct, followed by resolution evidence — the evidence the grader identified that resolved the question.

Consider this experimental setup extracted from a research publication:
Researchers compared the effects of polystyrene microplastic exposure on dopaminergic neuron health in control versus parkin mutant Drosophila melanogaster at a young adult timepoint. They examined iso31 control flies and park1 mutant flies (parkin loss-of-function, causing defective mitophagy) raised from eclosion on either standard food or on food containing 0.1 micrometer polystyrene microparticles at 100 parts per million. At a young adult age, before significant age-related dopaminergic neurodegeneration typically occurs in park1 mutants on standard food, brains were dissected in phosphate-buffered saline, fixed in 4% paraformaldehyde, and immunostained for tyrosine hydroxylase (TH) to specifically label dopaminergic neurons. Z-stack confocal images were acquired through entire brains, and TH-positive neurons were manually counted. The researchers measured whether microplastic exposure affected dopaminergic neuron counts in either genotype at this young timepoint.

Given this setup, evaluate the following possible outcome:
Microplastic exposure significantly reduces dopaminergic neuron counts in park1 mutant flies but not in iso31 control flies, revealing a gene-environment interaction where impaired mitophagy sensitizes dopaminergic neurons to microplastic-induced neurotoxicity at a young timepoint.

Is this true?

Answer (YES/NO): NO